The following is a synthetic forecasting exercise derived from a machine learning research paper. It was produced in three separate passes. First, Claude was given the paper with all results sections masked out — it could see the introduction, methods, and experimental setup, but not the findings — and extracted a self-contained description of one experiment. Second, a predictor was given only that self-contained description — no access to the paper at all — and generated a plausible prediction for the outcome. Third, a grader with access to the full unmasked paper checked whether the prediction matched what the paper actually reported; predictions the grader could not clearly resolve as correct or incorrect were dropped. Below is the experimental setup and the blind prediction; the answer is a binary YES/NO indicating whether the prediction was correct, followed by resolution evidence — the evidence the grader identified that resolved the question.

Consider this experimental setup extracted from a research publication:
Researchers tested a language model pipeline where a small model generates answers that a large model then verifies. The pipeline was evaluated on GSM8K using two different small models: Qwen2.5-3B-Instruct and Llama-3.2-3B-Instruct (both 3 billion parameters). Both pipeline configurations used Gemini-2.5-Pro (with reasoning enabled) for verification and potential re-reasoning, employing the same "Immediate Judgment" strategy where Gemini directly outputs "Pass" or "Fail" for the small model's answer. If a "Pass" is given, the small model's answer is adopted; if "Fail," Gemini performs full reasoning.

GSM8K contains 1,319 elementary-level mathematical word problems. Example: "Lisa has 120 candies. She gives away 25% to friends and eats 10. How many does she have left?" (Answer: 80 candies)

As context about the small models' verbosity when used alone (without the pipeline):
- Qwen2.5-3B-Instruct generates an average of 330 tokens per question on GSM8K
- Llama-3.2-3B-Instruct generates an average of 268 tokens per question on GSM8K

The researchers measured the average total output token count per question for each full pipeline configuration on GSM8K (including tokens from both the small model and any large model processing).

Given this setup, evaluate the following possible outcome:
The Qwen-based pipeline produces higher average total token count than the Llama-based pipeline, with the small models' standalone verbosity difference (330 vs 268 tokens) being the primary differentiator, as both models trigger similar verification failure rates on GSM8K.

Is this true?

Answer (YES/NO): NO